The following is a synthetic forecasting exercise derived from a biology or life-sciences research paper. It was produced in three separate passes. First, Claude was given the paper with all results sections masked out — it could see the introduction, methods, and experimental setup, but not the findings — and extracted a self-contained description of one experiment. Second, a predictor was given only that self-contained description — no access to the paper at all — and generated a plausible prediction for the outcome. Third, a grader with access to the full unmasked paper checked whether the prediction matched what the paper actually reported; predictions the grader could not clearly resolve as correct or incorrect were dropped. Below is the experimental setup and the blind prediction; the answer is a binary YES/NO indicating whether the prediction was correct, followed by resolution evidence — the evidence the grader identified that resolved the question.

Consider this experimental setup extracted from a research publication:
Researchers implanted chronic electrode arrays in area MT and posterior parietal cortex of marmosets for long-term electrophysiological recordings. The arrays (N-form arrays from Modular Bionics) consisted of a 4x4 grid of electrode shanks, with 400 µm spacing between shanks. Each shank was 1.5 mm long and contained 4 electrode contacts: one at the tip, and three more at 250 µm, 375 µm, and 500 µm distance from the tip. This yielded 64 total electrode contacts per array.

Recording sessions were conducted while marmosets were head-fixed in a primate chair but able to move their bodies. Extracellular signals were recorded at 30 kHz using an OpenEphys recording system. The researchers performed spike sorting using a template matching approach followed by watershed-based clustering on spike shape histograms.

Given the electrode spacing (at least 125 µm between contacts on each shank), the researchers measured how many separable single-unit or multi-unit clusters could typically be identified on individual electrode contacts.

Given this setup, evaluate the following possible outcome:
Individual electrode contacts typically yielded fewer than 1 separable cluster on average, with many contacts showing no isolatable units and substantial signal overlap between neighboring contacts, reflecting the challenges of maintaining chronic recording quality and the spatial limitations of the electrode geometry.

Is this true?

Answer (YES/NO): NO